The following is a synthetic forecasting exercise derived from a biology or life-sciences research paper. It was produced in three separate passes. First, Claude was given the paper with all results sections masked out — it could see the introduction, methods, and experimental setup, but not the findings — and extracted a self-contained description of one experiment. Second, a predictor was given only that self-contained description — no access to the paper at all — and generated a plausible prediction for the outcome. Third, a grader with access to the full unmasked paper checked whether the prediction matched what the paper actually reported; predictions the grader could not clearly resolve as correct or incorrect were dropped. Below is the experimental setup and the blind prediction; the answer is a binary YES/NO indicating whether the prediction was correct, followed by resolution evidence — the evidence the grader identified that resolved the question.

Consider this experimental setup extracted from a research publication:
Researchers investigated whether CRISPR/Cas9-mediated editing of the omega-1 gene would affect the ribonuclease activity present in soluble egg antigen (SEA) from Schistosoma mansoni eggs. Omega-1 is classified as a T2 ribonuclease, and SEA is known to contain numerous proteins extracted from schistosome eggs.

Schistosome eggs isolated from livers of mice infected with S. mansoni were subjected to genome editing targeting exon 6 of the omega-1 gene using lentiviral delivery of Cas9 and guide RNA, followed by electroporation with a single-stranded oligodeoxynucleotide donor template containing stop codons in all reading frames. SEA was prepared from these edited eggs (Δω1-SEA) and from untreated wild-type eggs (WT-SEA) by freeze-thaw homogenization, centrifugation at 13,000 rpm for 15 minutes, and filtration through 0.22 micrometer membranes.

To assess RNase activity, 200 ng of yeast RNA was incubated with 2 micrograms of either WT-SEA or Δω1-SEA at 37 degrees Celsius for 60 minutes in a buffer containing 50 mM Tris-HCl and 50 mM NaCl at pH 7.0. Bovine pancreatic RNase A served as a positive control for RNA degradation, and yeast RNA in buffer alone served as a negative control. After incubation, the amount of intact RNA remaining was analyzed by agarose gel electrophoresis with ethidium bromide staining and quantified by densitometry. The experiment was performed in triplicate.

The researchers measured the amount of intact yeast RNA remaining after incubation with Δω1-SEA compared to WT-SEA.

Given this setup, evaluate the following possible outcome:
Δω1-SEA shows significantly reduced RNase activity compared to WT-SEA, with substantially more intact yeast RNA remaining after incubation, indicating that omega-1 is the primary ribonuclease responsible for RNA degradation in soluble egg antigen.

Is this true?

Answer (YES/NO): YES